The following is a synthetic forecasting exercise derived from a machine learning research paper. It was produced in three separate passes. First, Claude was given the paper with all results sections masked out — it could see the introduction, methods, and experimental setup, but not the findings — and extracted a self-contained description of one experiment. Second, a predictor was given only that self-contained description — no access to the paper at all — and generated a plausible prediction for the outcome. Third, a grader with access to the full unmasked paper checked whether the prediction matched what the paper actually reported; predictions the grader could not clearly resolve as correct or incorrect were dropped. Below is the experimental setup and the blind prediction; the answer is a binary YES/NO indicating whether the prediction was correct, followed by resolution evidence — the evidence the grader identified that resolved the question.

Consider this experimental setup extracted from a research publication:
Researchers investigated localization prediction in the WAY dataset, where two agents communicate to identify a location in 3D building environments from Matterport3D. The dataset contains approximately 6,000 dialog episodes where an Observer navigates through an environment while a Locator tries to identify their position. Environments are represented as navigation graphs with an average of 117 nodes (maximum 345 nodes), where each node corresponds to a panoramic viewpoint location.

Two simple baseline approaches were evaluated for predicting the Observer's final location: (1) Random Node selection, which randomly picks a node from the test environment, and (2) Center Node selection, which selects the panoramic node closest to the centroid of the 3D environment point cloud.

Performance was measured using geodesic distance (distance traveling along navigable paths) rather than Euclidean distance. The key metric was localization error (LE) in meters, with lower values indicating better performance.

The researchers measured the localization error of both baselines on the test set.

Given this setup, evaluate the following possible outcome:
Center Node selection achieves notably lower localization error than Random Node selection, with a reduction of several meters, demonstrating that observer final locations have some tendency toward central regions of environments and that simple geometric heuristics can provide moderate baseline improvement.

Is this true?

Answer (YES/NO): YES